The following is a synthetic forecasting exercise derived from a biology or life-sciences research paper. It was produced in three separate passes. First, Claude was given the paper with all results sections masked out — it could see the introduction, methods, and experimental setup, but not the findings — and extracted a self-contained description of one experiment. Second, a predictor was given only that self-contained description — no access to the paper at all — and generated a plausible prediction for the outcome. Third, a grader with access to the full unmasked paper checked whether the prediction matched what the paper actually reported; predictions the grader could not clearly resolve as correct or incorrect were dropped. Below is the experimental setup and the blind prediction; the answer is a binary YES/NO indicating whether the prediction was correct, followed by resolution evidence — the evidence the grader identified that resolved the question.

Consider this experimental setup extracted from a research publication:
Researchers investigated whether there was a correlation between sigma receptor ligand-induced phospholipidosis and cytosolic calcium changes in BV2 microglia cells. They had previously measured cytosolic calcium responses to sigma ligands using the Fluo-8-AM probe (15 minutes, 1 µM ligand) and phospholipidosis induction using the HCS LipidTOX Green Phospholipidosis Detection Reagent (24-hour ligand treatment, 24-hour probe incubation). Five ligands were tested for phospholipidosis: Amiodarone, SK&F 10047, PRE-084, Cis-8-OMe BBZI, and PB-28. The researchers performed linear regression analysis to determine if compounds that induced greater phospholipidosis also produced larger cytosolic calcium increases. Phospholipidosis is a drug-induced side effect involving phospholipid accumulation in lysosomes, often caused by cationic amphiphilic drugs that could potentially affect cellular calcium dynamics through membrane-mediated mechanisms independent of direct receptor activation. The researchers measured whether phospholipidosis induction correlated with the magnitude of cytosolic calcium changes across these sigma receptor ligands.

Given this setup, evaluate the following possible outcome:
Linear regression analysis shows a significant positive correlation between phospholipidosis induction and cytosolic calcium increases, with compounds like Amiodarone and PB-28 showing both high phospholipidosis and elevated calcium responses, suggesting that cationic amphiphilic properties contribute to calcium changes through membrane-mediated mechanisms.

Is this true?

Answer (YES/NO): NO